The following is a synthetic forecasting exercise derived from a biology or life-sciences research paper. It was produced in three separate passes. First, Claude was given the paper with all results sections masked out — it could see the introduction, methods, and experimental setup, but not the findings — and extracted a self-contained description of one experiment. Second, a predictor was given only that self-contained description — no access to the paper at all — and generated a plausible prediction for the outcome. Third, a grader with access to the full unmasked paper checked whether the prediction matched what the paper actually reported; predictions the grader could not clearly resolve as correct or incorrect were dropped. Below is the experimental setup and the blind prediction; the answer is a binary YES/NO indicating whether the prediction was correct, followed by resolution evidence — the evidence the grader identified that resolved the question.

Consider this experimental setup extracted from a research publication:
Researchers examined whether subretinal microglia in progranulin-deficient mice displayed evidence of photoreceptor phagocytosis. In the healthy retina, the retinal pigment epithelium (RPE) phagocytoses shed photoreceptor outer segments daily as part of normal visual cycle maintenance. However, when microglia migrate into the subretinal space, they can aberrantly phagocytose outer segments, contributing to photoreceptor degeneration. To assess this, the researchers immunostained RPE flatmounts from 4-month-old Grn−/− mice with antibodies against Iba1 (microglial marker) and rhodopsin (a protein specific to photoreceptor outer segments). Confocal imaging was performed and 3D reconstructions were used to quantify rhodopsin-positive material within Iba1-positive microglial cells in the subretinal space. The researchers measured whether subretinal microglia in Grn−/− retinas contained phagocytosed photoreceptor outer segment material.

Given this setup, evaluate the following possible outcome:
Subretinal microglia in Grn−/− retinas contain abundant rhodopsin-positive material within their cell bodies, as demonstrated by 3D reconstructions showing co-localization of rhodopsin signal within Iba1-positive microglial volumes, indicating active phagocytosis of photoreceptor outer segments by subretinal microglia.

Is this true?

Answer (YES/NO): YES